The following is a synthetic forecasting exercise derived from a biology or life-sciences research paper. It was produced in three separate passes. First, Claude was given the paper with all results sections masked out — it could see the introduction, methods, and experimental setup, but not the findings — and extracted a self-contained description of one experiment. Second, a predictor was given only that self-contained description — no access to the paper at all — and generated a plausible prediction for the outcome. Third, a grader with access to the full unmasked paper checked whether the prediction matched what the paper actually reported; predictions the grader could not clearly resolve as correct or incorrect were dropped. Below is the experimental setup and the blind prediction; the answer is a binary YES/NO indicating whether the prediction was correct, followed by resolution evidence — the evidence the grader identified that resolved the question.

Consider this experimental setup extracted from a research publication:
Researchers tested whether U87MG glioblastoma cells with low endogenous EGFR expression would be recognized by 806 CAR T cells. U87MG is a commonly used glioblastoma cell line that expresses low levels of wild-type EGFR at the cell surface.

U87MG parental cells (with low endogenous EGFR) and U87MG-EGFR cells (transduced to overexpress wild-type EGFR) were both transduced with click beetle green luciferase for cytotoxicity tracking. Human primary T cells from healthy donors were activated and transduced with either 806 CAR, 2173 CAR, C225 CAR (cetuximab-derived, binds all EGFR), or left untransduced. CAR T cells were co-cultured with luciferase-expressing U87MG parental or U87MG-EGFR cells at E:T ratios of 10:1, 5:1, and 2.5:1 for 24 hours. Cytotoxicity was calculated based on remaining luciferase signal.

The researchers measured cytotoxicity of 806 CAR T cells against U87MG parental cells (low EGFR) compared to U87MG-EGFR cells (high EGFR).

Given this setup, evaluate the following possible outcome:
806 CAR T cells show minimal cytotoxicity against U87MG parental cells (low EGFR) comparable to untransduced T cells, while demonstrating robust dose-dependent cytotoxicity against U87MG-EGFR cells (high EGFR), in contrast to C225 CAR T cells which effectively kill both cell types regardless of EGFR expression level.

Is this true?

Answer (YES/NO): NO